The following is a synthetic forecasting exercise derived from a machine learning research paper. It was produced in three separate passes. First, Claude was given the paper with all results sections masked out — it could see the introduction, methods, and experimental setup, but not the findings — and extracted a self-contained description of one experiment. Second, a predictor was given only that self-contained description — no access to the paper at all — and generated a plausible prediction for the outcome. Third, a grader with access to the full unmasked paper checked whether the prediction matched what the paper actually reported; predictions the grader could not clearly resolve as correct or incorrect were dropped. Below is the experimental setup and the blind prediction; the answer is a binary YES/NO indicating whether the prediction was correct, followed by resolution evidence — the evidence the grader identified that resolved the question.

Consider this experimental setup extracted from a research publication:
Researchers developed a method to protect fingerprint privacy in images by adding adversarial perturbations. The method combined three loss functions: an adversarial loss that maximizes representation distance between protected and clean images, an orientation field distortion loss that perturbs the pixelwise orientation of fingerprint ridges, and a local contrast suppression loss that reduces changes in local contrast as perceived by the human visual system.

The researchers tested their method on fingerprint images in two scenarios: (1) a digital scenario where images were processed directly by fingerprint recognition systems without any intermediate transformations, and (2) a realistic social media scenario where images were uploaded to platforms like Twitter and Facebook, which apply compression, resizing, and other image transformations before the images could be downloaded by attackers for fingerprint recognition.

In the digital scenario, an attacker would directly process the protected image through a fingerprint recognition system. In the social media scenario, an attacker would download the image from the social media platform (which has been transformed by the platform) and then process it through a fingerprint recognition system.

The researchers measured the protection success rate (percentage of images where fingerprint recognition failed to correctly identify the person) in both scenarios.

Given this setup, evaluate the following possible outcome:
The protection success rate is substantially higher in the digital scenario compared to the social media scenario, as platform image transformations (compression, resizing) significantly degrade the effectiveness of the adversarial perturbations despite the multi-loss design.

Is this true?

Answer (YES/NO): YES